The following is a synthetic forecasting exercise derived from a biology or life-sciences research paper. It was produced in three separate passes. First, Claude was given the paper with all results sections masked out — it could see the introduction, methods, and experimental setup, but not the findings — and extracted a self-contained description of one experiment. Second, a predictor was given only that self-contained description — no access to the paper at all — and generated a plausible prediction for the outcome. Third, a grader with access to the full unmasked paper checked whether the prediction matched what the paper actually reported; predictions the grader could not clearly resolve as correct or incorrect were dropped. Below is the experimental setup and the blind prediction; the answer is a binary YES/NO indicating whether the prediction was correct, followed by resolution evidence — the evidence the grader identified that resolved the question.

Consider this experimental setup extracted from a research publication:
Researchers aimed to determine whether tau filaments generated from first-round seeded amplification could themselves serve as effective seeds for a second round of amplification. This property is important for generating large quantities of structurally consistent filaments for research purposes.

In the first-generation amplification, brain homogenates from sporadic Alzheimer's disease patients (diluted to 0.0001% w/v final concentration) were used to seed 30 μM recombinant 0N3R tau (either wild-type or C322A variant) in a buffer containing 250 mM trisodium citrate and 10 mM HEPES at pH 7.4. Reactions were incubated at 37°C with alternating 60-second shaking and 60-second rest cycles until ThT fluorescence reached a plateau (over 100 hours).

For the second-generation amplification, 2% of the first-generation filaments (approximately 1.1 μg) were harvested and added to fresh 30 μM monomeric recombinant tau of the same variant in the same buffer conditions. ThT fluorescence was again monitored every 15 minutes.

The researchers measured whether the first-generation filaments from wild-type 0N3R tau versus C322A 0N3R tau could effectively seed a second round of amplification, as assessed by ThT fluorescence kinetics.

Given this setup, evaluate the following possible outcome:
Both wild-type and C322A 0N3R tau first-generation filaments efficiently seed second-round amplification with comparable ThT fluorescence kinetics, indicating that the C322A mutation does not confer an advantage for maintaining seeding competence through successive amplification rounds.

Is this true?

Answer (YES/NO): NO